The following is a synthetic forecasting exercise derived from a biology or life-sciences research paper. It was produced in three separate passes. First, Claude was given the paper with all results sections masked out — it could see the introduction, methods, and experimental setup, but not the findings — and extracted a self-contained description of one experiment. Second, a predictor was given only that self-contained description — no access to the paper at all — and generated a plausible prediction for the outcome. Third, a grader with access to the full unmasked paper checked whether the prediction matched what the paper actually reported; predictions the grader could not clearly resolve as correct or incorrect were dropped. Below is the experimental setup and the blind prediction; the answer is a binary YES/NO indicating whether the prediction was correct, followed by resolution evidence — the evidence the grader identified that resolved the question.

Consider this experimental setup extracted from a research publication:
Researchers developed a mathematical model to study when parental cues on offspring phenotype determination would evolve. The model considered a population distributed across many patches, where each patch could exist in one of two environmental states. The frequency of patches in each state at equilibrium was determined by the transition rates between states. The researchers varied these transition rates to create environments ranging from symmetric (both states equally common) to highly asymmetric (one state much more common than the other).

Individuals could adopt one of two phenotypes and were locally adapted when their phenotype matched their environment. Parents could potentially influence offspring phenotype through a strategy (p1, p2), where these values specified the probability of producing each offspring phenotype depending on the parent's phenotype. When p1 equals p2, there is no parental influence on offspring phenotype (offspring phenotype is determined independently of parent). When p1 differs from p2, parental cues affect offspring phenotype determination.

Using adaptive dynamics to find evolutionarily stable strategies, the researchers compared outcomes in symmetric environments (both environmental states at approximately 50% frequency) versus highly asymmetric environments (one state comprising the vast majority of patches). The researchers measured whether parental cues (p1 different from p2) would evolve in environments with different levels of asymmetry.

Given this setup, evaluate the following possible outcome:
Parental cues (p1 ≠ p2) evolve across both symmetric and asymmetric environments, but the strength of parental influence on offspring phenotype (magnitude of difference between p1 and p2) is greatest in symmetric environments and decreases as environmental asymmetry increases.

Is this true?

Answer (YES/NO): NO